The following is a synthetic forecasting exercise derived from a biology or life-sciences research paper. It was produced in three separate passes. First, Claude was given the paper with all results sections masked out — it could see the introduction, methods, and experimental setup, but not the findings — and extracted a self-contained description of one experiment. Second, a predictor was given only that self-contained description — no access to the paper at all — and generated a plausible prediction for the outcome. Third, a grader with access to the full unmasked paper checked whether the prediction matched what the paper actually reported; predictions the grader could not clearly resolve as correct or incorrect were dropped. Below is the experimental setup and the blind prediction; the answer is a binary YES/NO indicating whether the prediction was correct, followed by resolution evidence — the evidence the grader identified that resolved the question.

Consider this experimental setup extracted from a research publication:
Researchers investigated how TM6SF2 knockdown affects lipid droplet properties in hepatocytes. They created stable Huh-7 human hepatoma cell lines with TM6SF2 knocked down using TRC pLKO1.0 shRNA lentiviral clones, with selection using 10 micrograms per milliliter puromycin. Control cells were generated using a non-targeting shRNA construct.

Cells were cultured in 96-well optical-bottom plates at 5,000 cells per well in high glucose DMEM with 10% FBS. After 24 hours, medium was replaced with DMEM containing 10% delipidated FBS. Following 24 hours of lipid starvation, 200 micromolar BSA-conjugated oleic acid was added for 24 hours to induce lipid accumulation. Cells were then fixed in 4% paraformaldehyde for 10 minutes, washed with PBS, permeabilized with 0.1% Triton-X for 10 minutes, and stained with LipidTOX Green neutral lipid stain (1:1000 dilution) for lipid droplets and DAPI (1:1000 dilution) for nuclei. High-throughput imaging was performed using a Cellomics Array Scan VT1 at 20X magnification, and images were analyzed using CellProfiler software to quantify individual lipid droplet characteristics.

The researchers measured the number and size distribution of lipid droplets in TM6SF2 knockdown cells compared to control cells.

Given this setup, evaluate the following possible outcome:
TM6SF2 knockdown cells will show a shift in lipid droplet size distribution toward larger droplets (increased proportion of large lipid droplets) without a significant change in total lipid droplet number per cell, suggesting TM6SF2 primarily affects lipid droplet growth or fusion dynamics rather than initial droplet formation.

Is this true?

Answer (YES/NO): NO